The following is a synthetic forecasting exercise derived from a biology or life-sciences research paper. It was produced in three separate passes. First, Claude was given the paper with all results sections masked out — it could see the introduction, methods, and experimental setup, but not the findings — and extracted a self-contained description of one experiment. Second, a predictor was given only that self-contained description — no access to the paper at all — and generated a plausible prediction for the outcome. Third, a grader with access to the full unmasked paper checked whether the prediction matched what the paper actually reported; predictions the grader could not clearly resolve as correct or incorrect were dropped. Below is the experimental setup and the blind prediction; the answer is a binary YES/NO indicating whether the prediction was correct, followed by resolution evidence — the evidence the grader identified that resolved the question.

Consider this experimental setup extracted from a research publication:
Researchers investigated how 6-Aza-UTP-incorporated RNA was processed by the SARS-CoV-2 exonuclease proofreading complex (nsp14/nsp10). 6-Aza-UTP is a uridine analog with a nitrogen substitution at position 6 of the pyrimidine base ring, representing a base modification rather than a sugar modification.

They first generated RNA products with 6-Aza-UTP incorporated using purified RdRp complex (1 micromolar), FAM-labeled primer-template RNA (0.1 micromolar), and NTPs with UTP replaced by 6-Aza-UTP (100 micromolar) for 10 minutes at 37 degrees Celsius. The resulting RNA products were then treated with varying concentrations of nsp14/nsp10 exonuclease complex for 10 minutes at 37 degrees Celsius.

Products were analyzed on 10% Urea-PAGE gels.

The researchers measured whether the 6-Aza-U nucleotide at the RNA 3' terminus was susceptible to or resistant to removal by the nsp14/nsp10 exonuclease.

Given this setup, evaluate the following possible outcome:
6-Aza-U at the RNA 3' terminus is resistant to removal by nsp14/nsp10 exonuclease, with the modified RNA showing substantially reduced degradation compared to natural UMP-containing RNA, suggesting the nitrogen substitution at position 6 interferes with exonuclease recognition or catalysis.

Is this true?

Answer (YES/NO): NO